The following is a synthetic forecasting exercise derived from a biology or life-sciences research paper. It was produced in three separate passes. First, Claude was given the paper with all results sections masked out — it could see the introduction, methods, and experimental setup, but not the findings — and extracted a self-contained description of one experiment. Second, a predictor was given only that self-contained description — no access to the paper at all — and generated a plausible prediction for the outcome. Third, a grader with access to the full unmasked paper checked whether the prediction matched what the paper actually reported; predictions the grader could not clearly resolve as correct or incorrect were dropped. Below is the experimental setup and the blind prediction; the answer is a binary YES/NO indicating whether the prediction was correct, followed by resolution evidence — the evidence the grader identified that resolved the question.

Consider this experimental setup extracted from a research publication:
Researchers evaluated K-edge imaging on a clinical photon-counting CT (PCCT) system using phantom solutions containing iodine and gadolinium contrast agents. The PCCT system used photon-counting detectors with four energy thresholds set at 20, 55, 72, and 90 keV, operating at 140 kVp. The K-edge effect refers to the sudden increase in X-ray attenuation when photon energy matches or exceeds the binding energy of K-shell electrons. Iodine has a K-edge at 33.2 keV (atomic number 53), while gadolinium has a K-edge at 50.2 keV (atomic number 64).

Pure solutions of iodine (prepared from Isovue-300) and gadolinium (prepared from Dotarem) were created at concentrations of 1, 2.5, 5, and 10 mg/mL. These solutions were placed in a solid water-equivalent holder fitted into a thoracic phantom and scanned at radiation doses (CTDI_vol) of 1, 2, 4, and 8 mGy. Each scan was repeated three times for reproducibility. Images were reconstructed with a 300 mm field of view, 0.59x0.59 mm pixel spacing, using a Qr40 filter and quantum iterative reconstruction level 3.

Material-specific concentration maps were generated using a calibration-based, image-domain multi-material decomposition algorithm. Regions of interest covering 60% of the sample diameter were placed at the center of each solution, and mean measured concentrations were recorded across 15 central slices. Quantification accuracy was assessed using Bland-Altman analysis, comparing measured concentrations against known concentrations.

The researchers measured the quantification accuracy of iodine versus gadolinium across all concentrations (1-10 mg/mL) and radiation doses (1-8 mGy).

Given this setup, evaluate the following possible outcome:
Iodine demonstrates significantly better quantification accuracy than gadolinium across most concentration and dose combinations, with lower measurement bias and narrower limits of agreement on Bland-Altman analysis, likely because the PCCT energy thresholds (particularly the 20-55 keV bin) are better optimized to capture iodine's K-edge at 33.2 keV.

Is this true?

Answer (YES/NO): NO